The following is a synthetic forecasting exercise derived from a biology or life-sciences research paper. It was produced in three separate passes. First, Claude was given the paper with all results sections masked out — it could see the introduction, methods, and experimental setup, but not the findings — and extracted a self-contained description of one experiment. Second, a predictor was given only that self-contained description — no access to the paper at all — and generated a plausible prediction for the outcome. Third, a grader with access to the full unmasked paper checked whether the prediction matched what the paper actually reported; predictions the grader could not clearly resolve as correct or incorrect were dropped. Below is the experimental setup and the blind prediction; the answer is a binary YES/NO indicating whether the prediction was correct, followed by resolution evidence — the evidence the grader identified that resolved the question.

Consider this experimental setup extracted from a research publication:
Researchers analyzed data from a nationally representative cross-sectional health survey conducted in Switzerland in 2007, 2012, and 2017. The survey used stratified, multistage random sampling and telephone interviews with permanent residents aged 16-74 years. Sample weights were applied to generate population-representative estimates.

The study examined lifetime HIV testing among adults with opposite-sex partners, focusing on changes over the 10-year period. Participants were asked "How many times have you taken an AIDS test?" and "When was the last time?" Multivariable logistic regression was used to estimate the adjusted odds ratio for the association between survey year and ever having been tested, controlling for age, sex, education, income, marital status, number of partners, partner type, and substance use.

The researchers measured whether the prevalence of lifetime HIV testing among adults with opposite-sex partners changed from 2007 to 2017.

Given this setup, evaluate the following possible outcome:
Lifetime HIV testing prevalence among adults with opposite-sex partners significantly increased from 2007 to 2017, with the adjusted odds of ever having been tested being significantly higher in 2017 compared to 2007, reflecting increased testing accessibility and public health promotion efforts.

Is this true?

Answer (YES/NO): YES